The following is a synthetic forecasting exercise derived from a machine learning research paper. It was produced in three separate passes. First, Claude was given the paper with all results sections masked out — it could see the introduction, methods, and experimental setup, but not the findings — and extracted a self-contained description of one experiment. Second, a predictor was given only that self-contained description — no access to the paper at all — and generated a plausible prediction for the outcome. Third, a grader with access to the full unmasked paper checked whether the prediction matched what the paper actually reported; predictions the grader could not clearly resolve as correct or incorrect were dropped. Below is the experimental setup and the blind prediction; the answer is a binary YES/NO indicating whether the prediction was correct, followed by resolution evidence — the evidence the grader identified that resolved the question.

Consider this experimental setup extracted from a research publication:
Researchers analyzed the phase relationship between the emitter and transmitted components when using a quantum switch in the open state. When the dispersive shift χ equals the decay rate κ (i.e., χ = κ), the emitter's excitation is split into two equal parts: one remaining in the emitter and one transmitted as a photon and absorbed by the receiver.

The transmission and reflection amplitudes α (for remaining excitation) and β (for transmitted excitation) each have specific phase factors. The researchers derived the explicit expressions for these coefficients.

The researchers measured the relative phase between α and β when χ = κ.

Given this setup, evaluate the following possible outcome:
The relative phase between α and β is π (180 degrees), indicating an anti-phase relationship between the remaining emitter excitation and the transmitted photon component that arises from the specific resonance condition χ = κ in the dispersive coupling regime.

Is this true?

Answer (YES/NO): NO